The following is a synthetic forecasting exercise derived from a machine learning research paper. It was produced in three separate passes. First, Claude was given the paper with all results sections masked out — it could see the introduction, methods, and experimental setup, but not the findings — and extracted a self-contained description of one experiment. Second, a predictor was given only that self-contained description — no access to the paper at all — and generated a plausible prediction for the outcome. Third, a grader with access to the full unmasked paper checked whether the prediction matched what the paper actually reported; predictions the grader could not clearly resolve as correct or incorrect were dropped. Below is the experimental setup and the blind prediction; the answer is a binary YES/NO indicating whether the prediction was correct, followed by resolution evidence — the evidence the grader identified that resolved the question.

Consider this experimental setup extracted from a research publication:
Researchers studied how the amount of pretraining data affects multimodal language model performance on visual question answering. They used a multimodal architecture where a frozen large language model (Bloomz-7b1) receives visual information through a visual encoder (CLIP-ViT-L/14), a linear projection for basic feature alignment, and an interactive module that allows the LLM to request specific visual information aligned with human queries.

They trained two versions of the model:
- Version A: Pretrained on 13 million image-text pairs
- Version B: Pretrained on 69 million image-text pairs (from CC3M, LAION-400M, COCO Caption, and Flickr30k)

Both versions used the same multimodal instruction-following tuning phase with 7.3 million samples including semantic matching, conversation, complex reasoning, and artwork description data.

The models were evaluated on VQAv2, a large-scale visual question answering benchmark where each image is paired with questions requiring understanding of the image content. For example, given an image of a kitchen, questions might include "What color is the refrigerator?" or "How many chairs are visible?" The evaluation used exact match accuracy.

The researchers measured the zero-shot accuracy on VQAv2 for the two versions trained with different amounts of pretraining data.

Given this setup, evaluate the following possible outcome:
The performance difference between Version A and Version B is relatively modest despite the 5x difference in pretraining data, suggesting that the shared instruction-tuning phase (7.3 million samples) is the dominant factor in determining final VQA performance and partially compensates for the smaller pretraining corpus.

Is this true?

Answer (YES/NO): NO